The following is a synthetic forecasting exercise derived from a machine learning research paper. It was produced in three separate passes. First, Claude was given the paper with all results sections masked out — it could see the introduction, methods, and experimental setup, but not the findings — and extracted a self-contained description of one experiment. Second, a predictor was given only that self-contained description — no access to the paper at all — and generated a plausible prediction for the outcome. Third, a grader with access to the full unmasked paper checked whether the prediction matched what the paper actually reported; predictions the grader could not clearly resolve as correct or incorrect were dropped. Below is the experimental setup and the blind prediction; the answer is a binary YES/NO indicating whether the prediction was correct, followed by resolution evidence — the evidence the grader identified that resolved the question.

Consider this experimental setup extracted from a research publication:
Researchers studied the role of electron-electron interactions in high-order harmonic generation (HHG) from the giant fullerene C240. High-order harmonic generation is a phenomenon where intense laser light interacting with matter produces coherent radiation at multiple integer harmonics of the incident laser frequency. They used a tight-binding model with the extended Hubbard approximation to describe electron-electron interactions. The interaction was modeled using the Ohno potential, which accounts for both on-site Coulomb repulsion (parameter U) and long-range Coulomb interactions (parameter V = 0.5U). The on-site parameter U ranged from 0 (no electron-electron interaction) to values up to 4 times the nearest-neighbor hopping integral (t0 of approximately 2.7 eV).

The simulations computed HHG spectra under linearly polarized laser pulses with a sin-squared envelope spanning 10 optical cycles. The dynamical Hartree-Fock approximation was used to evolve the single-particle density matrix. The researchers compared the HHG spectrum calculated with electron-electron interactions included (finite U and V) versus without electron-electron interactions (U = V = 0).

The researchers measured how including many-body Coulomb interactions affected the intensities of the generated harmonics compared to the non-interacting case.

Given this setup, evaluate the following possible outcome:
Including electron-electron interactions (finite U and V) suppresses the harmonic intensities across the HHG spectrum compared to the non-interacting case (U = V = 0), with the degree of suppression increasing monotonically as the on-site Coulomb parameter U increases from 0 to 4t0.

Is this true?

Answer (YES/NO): NO